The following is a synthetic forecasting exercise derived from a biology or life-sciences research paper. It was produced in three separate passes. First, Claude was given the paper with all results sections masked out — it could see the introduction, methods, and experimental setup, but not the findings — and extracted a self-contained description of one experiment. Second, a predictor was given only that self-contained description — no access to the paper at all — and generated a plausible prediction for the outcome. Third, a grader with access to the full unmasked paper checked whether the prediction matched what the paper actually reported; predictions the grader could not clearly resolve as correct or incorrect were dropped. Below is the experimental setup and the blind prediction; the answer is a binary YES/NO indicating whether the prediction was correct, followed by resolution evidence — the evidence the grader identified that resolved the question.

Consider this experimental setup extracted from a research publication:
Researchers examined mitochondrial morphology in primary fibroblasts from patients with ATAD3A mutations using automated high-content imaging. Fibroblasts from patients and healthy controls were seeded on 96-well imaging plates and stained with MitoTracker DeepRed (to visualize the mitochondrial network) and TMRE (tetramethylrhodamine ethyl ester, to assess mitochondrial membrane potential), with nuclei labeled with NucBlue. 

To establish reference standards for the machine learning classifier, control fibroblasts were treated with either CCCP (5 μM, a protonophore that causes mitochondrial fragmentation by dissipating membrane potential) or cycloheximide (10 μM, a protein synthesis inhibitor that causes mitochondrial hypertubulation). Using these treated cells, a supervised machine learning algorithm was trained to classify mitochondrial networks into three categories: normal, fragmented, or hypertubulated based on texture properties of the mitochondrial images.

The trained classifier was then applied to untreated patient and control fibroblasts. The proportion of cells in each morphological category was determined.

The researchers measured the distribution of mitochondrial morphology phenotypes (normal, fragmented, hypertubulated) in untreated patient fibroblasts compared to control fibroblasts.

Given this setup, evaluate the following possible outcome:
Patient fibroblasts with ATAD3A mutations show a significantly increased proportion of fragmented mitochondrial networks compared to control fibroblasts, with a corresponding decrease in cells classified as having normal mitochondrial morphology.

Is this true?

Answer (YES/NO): NO